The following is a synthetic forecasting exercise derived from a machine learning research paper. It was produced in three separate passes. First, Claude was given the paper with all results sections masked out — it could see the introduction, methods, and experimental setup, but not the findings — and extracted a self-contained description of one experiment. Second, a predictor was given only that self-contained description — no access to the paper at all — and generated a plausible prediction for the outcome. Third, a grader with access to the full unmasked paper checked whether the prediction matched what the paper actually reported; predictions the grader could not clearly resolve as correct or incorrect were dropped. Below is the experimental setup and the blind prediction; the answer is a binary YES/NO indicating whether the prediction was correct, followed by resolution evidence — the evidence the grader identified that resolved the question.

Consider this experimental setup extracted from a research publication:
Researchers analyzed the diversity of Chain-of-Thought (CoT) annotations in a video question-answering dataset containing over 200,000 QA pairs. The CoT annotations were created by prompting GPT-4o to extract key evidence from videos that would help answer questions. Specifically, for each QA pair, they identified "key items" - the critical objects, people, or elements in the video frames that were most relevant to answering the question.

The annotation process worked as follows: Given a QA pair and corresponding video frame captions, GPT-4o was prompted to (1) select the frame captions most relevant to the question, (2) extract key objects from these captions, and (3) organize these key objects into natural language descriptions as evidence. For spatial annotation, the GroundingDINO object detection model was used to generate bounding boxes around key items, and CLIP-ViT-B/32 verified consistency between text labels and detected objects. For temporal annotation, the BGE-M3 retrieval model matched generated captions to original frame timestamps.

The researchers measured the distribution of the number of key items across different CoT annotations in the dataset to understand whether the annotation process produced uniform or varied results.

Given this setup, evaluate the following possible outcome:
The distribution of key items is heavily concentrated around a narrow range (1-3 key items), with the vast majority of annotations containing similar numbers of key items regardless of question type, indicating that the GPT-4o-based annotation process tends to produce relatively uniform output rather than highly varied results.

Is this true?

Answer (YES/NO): NO